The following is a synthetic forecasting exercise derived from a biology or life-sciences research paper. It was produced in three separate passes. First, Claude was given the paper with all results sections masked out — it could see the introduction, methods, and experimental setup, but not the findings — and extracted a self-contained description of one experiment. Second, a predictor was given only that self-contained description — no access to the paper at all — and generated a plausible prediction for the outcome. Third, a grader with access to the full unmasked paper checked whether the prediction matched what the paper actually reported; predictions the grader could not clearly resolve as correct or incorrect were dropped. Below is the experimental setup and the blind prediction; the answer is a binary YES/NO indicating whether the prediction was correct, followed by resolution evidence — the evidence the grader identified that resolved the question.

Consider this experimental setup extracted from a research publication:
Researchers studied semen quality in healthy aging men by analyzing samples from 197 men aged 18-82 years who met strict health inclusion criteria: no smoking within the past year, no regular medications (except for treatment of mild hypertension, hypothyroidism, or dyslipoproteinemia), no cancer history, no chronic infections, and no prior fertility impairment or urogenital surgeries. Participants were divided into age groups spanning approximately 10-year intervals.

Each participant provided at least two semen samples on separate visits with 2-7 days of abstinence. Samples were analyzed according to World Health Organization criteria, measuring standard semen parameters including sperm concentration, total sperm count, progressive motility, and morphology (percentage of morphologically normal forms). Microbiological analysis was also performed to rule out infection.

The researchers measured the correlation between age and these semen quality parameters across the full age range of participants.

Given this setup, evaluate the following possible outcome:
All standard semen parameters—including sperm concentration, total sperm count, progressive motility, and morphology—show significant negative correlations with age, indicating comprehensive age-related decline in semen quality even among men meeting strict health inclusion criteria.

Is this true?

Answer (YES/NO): NO